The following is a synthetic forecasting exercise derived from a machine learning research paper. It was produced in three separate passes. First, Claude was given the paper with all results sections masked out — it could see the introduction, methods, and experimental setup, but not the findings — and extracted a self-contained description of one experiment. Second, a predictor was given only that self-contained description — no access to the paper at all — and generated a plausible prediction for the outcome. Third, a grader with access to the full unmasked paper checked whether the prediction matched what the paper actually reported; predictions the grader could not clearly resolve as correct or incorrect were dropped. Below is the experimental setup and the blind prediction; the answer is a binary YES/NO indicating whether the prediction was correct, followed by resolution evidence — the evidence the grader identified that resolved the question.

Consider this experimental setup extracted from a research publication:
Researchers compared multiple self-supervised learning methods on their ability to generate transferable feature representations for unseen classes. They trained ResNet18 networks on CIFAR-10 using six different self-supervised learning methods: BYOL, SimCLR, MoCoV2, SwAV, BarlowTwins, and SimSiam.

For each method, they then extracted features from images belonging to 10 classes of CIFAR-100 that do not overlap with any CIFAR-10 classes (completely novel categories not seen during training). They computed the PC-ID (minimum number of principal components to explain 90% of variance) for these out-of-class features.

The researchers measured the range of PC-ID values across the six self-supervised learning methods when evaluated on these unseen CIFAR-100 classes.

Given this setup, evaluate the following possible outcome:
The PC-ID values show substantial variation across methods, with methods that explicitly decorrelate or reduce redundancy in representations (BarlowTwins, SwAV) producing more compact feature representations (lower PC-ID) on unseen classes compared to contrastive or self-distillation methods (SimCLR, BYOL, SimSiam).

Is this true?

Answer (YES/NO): NO